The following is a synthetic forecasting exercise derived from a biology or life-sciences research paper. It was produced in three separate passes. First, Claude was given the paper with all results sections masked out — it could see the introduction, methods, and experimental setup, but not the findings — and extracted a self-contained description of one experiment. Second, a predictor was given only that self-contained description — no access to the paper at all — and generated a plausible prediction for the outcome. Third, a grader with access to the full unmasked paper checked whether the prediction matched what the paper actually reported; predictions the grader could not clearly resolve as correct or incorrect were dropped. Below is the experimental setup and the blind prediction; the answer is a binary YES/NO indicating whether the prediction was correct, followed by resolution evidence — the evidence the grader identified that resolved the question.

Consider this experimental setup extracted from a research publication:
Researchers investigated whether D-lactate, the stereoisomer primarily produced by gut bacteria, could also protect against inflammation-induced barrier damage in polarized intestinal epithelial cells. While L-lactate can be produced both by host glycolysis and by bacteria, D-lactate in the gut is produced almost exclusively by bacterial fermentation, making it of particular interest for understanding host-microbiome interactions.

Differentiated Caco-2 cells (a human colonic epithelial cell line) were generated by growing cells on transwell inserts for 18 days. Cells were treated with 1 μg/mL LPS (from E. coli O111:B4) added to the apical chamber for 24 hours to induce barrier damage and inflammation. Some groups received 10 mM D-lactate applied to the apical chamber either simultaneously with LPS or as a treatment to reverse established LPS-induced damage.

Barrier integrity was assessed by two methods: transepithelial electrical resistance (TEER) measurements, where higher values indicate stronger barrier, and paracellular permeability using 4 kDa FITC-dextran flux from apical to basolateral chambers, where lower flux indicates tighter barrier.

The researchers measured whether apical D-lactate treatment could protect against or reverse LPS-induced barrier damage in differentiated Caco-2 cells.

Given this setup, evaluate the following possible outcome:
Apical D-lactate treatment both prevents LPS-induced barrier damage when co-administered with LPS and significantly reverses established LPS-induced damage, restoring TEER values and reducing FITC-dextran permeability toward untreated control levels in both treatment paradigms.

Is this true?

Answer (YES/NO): NO